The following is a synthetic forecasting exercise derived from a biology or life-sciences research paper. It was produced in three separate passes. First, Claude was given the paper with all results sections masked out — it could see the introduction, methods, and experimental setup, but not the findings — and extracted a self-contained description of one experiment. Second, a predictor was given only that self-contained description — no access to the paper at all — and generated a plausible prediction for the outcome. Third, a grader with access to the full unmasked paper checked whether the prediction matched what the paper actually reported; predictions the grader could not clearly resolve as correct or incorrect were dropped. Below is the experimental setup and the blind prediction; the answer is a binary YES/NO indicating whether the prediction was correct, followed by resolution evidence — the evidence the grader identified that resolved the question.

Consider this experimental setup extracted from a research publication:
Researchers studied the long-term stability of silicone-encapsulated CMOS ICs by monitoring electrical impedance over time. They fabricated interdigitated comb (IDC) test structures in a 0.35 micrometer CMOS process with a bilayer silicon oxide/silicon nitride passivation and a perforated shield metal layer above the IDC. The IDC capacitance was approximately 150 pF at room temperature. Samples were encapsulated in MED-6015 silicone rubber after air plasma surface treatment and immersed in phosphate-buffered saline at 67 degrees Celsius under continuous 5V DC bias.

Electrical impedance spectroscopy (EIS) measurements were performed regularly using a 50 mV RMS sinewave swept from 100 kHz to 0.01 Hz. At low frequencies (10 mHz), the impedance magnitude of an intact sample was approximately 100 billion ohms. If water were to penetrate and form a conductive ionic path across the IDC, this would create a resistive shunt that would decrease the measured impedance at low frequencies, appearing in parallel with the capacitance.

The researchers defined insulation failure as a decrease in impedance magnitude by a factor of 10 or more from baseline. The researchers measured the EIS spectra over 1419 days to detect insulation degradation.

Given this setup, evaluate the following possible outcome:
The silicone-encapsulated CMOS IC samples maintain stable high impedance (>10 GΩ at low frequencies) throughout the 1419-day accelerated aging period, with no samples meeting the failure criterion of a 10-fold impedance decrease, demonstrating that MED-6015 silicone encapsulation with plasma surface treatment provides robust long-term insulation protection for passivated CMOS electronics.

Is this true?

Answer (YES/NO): YES